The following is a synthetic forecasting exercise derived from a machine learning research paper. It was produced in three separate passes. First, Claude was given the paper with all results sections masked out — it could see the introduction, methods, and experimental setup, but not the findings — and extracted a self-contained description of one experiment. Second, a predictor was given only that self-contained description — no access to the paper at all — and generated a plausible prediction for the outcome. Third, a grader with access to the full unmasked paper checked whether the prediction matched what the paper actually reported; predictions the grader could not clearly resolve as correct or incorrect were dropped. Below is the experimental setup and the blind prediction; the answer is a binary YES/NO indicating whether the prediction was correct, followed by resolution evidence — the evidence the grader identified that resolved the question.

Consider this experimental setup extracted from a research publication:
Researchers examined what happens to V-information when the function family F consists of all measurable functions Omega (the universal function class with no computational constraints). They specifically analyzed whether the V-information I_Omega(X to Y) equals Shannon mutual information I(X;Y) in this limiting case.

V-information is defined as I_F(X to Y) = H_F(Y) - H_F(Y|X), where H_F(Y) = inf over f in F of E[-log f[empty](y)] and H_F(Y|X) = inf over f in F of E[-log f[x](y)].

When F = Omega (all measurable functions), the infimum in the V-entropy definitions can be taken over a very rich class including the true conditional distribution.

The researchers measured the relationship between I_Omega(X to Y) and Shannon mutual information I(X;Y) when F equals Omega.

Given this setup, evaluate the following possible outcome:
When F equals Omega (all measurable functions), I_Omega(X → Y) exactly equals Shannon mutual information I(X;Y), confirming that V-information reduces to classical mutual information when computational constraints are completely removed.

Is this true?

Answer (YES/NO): YES